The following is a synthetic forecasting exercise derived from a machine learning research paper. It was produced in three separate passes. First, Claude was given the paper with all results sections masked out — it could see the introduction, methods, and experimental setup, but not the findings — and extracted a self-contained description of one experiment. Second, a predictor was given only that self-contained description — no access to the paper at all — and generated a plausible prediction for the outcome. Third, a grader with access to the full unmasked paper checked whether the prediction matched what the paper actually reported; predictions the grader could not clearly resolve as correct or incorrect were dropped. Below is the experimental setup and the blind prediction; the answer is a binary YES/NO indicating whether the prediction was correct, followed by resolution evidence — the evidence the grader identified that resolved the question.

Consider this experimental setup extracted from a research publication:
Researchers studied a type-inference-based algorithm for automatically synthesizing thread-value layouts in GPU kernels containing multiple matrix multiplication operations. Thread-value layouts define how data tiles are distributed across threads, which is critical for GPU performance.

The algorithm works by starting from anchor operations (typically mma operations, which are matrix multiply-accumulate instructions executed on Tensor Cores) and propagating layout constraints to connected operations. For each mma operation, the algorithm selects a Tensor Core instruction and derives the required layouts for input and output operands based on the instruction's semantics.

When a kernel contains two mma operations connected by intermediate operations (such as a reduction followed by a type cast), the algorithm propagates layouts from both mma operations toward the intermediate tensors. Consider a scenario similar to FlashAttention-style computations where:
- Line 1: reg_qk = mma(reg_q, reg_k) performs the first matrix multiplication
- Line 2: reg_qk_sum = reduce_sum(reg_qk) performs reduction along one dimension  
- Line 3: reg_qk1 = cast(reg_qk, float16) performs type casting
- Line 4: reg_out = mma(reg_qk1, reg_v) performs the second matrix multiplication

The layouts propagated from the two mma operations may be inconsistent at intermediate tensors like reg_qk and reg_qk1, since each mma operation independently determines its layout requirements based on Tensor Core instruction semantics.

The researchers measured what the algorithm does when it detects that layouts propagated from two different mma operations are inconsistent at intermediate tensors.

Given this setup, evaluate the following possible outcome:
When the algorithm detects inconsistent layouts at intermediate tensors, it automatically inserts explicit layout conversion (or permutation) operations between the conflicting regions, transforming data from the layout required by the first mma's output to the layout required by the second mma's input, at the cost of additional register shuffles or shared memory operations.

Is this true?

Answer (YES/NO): YES